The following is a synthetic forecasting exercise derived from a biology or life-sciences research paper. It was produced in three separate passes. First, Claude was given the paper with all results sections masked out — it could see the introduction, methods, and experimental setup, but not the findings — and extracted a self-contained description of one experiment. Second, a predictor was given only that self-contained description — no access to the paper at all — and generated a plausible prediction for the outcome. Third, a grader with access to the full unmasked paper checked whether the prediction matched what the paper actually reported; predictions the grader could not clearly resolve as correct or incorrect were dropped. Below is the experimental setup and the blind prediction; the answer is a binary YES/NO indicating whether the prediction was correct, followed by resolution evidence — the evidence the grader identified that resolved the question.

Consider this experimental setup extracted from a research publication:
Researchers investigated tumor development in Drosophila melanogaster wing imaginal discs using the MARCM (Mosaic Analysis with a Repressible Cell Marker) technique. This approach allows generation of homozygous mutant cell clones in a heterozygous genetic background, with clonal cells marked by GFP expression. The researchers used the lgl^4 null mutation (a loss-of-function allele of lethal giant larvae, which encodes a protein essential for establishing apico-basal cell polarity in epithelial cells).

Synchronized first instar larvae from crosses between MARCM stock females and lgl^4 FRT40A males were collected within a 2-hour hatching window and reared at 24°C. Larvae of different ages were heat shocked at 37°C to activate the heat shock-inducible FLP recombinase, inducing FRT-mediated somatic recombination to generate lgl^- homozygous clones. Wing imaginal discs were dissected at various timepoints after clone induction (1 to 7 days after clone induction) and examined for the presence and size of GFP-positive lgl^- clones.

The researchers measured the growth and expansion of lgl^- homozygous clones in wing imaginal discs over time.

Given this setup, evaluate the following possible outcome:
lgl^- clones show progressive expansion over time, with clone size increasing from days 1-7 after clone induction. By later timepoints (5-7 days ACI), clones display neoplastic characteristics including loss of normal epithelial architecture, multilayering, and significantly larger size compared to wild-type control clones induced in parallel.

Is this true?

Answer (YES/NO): NO